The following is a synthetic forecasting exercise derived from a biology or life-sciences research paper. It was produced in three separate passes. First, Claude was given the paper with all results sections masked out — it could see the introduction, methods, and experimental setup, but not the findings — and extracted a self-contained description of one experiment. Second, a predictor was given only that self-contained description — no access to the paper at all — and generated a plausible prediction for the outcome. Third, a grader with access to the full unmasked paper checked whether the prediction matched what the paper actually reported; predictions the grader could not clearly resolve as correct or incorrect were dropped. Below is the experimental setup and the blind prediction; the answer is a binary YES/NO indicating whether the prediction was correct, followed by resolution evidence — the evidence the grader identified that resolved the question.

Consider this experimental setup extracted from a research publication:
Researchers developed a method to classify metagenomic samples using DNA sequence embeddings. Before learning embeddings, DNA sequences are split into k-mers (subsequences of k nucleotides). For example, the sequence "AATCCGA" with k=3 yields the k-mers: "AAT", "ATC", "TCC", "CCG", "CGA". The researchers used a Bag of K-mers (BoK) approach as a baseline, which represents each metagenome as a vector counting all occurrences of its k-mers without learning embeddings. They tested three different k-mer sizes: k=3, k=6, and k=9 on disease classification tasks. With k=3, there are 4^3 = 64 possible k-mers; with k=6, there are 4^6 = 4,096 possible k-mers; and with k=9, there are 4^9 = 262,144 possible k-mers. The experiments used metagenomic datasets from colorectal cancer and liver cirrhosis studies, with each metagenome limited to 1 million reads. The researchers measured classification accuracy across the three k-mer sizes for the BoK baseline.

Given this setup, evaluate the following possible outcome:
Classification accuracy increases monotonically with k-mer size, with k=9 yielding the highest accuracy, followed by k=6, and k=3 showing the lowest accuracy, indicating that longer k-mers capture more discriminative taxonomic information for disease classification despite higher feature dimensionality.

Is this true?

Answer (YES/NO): NO